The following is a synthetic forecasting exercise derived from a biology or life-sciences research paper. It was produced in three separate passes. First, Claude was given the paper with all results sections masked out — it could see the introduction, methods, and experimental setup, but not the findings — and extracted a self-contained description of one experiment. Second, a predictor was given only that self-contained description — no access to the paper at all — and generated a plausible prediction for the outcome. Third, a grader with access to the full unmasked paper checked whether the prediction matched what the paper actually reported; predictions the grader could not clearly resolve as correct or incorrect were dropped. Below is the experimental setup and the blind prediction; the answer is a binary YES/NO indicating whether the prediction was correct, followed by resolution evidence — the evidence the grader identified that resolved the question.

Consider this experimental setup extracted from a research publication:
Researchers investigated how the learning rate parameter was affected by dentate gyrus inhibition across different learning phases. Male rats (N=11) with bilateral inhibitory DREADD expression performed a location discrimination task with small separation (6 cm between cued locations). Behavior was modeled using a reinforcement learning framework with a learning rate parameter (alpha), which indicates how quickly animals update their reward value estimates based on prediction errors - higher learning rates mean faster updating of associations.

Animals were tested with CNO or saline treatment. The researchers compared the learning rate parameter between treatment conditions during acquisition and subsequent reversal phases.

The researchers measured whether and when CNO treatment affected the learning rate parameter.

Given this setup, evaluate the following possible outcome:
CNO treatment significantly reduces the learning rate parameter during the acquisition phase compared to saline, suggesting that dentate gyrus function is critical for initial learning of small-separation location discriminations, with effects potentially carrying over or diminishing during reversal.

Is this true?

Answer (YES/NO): NO